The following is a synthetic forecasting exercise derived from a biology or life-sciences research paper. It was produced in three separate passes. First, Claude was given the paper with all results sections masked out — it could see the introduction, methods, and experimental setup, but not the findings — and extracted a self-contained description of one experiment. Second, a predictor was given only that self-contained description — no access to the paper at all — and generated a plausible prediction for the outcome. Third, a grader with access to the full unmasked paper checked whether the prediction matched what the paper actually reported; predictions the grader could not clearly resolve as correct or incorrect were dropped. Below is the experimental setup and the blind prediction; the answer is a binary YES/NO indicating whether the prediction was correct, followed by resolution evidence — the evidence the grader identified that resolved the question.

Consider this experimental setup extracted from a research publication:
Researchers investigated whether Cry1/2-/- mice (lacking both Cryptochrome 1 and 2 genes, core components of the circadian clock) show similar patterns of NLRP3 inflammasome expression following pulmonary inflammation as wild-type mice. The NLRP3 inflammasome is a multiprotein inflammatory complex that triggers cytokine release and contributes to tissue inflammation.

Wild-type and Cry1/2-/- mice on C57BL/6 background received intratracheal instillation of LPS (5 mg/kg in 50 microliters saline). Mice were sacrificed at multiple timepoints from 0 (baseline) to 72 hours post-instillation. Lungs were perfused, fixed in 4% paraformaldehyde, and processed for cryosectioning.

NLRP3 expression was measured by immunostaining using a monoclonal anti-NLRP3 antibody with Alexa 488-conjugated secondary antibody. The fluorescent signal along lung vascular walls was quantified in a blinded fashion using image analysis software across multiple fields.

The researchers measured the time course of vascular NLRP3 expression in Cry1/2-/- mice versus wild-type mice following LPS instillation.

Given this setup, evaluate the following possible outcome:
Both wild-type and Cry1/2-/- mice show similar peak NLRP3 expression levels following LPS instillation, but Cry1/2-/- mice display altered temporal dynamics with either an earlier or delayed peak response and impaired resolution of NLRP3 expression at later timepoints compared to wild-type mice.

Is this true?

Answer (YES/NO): NO